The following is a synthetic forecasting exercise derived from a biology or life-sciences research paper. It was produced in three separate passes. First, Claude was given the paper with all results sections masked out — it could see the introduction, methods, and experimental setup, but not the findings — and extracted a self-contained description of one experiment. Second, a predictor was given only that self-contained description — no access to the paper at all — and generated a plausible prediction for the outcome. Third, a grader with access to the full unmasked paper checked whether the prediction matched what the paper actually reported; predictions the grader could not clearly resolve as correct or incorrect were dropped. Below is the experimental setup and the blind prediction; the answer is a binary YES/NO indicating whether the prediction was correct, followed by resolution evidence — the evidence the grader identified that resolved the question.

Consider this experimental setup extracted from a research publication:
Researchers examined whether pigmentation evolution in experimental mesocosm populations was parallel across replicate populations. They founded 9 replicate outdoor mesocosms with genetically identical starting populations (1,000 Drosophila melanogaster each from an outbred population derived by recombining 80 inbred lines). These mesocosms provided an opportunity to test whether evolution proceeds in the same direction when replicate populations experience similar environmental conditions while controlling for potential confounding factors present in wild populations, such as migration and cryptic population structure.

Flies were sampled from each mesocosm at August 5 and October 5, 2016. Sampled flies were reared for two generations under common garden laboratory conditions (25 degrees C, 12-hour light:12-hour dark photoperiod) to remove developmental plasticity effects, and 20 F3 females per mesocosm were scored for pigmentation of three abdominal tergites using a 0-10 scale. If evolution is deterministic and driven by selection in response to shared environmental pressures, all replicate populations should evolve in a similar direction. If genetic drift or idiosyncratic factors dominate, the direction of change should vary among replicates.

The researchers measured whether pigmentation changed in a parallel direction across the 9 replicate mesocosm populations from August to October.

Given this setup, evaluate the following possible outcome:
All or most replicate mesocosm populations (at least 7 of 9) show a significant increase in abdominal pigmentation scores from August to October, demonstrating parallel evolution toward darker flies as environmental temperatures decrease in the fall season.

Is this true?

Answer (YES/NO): NO